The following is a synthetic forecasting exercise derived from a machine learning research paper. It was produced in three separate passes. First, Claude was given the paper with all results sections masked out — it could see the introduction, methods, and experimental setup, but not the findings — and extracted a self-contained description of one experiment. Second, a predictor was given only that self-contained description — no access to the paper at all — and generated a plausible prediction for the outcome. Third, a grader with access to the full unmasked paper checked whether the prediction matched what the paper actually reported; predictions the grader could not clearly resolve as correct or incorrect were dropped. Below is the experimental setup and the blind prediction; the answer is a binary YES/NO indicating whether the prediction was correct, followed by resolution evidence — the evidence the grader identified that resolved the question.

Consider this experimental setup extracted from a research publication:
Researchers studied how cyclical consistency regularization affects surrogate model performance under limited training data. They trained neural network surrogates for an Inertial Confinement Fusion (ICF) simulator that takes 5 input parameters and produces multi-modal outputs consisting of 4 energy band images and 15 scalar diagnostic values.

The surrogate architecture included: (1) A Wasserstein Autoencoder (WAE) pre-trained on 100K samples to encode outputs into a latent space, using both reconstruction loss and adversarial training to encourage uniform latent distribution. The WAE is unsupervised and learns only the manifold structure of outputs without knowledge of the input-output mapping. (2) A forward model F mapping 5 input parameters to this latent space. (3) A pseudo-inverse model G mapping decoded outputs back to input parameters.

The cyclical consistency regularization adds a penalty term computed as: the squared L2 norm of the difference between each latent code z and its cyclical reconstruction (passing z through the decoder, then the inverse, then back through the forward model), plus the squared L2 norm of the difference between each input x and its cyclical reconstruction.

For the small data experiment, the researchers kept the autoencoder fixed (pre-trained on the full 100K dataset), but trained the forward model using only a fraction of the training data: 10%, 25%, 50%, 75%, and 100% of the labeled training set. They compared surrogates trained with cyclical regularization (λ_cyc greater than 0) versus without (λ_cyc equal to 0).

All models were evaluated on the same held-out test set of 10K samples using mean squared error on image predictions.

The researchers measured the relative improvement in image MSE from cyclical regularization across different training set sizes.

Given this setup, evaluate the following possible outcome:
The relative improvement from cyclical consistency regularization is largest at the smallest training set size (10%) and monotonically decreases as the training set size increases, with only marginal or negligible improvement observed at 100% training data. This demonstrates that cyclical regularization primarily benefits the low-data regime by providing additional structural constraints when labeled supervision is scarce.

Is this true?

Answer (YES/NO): NO